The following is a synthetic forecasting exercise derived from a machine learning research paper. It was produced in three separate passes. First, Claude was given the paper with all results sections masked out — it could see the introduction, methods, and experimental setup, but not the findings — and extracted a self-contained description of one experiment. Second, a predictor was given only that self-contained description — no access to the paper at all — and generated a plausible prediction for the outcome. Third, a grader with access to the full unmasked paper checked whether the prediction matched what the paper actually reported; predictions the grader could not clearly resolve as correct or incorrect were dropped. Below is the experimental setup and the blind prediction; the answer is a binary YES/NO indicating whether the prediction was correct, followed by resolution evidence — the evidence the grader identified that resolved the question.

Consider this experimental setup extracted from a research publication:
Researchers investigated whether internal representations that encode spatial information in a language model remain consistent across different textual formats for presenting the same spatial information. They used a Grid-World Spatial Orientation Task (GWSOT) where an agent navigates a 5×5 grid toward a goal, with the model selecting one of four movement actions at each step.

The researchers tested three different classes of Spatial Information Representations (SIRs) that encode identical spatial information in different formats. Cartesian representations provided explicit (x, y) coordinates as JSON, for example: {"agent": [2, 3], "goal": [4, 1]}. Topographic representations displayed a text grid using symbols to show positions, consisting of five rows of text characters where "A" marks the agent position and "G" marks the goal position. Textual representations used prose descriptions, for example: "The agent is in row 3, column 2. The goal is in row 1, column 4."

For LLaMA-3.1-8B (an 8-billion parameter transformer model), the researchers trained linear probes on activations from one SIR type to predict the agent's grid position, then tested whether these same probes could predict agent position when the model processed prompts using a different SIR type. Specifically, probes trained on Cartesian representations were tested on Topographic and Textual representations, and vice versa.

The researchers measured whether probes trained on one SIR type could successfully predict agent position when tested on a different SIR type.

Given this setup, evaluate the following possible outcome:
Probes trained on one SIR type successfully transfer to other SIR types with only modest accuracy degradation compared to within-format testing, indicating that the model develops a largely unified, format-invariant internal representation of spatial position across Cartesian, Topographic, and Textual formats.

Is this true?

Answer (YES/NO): NO